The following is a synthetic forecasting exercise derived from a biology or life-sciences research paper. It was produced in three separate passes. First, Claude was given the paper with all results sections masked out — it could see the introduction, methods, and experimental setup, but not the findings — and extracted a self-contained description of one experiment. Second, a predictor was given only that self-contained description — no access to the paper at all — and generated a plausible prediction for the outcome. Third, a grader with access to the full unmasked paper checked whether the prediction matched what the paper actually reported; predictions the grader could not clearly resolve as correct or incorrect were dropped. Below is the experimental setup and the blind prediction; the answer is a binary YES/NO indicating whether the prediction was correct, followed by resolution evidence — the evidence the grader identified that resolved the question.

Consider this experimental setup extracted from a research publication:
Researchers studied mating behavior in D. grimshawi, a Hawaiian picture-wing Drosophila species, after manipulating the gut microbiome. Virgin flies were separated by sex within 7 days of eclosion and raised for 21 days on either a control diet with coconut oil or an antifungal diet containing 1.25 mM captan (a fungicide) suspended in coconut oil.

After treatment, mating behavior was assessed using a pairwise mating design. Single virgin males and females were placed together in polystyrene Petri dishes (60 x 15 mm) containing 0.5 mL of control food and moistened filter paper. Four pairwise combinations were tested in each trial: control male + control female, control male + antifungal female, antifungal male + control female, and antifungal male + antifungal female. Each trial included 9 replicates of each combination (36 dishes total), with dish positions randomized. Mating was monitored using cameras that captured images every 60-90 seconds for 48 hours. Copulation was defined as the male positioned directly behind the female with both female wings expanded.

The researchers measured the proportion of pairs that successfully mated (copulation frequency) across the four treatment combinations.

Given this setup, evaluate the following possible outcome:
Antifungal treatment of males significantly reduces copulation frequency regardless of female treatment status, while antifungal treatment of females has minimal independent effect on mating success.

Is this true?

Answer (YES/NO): NO